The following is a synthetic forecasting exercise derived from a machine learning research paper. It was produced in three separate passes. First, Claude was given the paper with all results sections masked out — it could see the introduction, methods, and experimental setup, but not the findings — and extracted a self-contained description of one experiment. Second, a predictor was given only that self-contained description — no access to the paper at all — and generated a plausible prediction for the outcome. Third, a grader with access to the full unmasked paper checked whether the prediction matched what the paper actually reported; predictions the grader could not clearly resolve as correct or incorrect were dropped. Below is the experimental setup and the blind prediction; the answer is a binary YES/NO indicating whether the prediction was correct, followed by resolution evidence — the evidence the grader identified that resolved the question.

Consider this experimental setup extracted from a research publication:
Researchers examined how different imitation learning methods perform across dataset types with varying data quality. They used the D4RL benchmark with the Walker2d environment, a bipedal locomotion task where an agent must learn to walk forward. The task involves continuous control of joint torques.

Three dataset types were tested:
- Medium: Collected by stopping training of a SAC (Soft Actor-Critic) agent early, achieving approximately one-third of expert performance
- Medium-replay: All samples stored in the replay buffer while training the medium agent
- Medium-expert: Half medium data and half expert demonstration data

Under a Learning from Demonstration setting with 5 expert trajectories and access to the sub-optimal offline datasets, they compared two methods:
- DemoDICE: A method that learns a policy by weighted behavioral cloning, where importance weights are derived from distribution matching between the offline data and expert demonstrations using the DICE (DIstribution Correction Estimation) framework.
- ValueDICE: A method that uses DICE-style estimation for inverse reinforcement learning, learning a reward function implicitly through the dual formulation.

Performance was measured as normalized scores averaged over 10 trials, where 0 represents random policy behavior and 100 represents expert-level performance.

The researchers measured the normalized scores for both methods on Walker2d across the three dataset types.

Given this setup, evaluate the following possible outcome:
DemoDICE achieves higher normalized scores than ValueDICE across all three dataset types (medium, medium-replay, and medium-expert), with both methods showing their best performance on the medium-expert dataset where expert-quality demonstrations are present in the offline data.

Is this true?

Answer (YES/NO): YES